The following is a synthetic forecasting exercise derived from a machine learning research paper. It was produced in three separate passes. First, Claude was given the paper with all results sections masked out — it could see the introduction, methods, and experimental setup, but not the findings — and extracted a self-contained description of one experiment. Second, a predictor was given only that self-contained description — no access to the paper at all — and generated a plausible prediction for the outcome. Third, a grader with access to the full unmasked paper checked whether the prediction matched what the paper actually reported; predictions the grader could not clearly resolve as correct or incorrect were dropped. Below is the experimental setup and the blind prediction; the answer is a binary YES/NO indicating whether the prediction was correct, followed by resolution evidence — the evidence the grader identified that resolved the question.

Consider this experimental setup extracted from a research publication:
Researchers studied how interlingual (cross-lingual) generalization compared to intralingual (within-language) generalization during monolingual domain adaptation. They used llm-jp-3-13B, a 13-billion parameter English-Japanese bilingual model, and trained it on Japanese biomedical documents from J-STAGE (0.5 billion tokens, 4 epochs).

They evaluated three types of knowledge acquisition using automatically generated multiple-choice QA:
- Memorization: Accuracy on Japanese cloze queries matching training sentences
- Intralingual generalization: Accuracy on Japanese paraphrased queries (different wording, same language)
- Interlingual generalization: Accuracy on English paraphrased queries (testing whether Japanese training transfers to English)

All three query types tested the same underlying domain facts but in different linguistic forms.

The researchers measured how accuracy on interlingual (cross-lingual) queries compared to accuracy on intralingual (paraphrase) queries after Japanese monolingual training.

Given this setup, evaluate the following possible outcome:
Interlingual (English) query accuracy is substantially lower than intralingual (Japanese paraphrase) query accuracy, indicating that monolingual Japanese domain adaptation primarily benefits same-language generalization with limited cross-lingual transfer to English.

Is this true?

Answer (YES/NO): YES